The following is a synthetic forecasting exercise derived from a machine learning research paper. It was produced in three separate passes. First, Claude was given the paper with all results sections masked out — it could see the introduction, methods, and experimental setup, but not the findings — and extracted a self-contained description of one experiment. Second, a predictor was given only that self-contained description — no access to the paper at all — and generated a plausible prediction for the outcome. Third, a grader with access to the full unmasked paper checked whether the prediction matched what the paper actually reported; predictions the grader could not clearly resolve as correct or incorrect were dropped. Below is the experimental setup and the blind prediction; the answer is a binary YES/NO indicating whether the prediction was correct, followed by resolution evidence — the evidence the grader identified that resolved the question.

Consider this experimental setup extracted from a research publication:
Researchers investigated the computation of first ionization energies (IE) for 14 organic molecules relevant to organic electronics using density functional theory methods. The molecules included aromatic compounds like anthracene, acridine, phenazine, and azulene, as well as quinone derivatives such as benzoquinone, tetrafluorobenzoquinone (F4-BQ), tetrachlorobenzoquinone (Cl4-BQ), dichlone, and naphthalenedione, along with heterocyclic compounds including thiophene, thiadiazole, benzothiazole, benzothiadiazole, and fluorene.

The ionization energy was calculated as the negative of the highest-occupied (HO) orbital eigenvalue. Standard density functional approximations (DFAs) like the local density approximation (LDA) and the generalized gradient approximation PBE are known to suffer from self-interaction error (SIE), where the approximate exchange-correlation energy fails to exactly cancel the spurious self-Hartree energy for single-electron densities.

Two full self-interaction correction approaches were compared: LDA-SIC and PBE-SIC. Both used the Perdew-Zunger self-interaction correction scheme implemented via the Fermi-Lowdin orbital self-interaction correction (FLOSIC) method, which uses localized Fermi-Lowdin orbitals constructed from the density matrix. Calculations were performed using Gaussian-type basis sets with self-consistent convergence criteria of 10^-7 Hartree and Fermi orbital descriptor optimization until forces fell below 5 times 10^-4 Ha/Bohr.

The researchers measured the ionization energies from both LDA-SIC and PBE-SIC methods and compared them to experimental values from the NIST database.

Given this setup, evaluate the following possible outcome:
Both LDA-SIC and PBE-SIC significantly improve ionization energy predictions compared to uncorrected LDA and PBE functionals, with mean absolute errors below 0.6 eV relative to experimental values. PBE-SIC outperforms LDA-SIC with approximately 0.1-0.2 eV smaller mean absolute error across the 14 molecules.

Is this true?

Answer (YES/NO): NO